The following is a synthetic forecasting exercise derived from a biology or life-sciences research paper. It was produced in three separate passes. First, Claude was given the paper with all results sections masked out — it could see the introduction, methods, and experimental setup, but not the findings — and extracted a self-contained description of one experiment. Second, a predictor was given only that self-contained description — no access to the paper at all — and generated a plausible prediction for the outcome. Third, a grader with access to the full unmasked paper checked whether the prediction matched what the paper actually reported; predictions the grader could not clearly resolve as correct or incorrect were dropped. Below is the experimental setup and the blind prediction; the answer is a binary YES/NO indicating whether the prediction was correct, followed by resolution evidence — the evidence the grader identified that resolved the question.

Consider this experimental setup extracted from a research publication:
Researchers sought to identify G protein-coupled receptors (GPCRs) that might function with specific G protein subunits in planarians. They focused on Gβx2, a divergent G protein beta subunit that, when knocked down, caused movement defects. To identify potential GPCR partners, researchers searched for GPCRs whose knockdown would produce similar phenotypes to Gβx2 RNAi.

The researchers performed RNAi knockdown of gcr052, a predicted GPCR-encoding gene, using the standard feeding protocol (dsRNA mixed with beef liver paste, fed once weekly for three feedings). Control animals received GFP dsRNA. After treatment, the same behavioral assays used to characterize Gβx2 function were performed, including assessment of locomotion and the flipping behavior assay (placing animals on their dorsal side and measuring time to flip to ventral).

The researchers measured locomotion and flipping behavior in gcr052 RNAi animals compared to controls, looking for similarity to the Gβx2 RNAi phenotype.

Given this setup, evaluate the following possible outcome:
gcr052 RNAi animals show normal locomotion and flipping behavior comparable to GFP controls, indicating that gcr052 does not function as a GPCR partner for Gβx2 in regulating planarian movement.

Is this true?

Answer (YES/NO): NO